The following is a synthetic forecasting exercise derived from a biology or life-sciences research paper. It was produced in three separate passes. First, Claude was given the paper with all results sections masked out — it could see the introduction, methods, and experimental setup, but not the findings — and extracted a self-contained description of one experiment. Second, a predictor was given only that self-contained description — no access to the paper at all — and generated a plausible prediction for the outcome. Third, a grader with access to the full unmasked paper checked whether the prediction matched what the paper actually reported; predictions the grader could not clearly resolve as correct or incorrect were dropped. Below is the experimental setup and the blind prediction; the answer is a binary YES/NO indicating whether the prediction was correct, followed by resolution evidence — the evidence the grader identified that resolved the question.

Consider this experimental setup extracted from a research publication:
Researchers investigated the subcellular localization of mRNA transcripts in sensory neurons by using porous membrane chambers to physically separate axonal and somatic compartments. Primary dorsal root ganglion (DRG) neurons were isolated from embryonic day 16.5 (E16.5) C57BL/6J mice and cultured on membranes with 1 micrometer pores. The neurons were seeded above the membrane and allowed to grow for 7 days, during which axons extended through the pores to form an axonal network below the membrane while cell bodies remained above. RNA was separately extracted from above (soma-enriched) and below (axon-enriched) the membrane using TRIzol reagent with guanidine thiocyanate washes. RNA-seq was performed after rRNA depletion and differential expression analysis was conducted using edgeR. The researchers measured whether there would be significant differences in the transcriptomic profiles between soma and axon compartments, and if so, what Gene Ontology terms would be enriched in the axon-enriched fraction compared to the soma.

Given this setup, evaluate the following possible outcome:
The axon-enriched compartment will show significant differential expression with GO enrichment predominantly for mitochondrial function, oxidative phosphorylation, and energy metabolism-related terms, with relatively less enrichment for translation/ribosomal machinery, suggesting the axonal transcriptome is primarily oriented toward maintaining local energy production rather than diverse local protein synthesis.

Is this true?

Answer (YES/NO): NO